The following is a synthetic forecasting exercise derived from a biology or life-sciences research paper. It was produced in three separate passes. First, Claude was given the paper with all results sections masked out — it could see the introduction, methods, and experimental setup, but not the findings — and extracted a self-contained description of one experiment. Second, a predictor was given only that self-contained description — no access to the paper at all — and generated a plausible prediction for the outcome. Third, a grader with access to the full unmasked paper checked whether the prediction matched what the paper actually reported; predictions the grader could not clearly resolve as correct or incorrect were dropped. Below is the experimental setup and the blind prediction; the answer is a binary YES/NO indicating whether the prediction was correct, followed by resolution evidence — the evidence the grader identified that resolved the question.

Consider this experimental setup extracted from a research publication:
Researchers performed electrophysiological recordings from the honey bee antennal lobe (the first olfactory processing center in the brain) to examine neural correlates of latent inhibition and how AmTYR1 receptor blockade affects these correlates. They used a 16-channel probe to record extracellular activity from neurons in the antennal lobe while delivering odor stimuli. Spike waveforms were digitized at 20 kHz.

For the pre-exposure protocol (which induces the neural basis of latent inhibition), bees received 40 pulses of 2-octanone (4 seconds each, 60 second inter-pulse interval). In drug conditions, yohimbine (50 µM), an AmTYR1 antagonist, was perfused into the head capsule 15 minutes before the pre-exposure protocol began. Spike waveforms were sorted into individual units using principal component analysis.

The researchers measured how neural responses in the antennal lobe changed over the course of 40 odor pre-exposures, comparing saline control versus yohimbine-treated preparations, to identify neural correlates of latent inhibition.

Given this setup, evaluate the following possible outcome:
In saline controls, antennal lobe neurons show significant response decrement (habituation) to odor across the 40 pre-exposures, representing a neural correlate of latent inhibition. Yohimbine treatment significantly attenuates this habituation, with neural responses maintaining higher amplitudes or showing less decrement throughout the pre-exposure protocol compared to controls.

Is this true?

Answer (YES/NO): NO